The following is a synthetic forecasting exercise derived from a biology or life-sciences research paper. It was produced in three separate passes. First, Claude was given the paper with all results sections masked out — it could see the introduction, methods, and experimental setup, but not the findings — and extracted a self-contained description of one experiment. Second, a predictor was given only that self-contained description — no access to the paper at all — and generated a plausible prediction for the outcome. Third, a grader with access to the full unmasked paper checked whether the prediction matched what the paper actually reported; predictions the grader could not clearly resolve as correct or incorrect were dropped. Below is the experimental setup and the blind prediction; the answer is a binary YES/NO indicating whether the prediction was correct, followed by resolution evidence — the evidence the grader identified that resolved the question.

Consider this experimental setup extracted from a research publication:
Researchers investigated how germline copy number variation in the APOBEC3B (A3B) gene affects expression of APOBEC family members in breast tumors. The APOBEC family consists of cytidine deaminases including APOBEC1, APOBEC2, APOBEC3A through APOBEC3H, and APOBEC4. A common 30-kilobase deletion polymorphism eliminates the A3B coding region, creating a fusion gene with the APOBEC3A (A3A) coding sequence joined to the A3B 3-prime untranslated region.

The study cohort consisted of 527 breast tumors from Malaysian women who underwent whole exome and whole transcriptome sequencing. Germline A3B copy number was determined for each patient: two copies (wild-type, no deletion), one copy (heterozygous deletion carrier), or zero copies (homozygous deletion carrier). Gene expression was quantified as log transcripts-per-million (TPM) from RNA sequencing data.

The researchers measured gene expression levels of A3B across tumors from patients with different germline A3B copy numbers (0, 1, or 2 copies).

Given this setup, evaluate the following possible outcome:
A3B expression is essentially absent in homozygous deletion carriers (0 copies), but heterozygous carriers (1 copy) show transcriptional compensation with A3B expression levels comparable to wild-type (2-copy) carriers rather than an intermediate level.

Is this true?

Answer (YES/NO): NO